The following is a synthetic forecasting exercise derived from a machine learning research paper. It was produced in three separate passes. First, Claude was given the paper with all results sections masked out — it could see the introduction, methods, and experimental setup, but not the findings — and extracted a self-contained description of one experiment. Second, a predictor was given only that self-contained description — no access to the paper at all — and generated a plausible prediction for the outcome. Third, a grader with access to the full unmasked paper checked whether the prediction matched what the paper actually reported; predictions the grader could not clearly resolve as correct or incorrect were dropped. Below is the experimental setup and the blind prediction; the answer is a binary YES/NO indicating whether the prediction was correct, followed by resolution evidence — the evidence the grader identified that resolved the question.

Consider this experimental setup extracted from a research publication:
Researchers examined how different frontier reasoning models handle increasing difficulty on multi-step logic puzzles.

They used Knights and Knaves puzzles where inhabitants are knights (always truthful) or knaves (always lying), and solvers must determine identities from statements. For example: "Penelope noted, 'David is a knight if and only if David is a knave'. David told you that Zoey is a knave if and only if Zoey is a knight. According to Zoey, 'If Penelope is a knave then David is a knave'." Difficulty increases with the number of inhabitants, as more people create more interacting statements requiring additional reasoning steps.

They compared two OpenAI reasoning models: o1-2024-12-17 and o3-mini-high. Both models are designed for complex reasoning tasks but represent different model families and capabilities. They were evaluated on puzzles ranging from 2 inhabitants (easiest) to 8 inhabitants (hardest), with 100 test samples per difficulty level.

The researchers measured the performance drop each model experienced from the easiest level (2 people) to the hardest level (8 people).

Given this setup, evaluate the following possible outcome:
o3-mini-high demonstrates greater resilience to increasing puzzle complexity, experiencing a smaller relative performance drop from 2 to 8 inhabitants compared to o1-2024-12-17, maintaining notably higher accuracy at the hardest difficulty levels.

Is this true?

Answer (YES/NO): YES